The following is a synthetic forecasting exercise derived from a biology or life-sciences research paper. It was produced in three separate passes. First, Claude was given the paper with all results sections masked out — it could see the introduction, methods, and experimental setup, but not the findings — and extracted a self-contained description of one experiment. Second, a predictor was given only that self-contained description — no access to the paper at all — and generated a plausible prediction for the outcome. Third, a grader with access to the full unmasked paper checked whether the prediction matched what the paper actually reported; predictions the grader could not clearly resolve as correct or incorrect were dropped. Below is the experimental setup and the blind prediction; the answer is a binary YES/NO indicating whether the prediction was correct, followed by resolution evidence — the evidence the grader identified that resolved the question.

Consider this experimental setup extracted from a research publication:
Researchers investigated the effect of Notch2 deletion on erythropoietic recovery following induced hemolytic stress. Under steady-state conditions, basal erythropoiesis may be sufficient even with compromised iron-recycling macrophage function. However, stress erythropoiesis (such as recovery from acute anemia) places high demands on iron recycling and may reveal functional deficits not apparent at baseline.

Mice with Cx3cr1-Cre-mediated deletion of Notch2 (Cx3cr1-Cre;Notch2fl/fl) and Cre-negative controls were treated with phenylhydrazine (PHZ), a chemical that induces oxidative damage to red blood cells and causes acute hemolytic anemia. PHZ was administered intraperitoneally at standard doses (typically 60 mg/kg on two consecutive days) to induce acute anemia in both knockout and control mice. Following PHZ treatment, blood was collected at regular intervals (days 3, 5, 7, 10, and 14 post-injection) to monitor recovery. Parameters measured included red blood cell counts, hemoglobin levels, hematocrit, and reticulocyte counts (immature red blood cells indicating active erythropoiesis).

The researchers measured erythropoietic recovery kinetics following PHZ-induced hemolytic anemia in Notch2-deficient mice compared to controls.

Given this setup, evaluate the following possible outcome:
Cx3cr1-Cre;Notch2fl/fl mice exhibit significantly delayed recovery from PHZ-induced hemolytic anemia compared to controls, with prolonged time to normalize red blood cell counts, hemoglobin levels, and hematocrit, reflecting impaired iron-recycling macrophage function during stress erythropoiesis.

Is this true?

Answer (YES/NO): NO